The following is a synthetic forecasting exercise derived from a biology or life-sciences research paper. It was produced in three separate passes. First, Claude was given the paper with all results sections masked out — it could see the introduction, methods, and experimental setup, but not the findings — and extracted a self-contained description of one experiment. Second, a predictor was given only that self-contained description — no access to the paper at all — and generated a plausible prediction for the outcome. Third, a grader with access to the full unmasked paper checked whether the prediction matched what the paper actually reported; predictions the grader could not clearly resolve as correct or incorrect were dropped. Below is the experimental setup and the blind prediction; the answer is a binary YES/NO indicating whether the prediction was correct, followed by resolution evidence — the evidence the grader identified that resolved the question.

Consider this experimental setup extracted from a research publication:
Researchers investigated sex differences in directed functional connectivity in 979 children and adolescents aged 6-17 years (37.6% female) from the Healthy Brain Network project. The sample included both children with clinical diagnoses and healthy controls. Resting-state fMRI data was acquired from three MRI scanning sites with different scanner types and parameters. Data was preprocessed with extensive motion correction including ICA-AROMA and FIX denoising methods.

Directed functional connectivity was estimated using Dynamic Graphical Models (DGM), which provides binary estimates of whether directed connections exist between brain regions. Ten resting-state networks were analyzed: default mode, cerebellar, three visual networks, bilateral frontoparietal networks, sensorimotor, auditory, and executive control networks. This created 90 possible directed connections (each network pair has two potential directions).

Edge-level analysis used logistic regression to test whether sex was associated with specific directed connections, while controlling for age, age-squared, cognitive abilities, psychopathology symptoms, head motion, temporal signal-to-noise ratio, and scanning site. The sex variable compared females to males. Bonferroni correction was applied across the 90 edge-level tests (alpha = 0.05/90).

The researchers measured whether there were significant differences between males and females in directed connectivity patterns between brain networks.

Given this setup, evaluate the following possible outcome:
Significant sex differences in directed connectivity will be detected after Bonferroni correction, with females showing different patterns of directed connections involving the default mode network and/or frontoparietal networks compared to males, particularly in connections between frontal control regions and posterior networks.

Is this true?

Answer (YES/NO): NO